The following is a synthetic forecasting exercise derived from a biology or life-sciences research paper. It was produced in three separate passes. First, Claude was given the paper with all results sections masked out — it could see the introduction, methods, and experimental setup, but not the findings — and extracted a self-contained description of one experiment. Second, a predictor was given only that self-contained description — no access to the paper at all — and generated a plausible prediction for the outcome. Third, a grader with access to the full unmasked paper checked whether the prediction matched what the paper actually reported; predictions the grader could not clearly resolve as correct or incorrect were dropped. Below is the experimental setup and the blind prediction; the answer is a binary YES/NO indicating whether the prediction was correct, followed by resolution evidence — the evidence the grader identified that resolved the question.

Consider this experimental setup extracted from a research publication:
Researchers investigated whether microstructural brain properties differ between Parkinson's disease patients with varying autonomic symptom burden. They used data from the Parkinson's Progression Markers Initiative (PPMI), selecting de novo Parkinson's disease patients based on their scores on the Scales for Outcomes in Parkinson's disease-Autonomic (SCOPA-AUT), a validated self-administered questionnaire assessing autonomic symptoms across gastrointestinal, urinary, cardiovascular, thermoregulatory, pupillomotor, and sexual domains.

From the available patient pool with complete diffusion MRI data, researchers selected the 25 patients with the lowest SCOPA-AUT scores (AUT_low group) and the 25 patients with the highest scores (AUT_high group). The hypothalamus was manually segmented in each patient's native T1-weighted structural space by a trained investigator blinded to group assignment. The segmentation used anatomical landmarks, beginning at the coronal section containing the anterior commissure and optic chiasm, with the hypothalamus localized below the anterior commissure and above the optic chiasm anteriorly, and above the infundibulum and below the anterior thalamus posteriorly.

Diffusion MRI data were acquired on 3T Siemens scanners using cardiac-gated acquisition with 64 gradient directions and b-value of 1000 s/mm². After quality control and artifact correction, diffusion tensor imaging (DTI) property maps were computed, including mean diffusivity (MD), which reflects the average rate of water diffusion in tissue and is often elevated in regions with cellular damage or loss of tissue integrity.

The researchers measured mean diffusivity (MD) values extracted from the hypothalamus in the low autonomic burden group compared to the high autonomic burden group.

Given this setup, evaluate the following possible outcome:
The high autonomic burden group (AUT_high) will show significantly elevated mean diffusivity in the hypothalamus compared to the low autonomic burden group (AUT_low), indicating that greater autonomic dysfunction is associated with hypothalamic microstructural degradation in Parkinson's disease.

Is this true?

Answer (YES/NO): YES